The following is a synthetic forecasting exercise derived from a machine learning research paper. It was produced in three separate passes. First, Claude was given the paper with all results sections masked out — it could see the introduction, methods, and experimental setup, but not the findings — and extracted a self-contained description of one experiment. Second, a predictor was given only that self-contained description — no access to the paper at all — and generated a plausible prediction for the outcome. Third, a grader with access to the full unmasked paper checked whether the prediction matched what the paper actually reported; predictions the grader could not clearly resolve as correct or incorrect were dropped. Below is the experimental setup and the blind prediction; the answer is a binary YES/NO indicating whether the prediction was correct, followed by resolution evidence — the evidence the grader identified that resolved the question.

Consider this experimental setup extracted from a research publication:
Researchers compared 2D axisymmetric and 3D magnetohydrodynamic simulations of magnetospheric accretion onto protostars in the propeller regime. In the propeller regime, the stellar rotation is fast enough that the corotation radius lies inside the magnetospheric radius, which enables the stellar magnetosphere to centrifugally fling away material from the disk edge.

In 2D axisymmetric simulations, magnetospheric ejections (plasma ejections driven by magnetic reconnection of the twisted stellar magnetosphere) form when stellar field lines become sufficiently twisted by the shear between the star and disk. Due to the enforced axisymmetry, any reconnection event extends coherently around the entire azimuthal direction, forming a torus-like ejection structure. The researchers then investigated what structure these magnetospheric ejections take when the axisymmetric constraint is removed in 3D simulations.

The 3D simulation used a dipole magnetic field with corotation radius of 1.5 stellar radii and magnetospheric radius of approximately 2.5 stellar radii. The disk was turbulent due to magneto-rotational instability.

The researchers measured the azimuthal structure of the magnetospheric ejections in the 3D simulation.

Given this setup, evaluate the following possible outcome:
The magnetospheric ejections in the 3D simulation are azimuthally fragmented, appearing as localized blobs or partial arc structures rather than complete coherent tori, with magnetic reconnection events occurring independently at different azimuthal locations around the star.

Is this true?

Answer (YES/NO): YES